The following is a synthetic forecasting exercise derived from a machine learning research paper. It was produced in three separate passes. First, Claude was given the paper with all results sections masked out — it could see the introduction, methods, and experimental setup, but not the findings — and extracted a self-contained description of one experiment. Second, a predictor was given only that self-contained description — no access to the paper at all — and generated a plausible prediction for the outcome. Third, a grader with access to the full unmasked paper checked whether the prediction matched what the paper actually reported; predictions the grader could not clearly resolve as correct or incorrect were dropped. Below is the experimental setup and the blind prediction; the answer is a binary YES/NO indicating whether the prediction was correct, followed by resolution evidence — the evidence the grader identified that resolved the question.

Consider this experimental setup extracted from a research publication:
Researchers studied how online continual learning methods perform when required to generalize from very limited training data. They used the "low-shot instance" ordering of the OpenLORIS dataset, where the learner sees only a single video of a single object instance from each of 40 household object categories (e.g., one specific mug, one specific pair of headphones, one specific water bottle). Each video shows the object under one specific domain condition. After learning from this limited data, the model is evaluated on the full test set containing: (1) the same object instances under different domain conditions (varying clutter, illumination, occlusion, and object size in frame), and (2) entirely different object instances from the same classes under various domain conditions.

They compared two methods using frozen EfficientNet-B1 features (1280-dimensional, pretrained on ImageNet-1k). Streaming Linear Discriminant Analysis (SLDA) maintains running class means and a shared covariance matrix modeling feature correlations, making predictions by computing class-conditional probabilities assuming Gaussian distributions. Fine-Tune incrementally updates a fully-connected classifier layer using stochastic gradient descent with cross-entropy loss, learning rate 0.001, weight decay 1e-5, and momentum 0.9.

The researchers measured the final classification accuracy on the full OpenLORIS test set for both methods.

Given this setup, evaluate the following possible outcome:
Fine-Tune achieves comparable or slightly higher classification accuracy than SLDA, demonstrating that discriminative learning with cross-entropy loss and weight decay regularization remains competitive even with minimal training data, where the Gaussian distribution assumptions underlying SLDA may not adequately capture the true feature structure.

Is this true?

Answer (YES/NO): NO